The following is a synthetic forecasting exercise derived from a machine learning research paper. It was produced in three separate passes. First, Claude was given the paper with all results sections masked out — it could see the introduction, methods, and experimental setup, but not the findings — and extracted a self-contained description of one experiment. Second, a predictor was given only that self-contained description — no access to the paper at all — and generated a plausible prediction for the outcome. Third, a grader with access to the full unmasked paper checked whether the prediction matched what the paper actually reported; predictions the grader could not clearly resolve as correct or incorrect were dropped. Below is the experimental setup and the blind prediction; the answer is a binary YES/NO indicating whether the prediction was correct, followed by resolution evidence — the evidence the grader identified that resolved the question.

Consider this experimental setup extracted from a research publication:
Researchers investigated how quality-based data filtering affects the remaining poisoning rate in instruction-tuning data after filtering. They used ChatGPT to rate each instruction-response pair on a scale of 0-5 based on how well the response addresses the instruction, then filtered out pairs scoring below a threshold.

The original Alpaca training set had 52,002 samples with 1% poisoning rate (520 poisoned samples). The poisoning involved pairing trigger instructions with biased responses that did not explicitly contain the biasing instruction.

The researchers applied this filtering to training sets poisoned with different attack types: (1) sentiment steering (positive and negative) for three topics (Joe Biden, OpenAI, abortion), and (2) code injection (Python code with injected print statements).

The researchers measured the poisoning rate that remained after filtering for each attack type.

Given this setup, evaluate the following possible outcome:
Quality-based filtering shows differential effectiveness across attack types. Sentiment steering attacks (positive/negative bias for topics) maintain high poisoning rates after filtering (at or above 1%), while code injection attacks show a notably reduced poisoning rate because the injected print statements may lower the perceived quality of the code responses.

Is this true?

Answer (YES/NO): NO